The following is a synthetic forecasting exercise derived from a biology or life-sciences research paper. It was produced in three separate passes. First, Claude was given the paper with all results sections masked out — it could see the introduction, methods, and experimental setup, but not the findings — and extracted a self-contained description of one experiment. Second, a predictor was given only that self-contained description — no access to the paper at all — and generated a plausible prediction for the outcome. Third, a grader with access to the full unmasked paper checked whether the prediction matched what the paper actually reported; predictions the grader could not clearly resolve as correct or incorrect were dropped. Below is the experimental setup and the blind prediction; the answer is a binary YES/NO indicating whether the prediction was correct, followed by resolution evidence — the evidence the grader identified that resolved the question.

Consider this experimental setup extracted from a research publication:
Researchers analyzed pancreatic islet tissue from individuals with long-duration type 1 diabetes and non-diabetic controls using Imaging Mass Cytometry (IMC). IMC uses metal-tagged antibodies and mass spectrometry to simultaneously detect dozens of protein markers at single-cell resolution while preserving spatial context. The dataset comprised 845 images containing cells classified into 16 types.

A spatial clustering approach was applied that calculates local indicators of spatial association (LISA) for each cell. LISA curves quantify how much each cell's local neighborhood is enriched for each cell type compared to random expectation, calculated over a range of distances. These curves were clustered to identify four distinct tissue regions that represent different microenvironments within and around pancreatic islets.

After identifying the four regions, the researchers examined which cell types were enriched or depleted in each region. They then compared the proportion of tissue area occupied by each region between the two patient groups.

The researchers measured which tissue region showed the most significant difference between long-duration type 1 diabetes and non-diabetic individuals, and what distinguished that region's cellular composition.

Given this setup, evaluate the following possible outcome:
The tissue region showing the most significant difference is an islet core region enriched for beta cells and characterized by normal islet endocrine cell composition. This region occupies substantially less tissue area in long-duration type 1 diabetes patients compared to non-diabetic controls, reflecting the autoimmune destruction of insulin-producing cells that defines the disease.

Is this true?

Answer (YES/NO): NO